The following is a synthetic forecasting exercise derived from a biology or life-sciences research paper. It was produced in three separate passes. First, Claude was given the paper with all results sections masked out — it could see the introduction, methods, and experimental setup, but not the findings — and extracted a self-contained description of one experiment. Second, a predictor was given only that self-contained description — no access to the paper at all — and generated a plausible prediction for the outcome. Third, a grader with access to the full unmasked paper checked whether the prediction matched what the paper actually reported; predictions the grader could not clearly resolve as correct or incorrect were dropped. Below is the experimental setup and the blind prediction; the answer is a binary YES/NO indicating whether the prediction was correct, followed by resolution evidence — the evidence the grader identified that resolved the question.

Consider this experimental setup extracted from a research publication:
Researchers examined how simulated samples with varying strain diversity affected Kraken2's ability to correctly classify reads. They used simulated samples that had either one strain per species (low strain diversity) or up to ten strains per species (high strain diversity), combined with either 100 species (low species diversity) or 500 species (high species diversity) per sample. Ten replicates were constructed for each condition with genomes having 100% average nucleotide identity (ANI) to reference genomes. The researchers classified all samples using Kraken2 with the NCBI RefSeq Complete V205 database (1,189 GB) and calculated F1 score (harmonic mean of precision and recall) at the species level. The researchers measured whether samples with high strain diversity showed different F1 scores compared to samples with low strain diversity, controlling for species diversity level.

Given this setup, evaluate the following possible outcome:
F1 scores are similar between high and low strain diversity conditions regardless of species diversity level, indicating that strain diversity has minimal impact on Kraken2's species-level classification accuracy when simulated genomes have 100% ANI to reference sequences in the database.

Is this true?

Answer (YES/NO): NO